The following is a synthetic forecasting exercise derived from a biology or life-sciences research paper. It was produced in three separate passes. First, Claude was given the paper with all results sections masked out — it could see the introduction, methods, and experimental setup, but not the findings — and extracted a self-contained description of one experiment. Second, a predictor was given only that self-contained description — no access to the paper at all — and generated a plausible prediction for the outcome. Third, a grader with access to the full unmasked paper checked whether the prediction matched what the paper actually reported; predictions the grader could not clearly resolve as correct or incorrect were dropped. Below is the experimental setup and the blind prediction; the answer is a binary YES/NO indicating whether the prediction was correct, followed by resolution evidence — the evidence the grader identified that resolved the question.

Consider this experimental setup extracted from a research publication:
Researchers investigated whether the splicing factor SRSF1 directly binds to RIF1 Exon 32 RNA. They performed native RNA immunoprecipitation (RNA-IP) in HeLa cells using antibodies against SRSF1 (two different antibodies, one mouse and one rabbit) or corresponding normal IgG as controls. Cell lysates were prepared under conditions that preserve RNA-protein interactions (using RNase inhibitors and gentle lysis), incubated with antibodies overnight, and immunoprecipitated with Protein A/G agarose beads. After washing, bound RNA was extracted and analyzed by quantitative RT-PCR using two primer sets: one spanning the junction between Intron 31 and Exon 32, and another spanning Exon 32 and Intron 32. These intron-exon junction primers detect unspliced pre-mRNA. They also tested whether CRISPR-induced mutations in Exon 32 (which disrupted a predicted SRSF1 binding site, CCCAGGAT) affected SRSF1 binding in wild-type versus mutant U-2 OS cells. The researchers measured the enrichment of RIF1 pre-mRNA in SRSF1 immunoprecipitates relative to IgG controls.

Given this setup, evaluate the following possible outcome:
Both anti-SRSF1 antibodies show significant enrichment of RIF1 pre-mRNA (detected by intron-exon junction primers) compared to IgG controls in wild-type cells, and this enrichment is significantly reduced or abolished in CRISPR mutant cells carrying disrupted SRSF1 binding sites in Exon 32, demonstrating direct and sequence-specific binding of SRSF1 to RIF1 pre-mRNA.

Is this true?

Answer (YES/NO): YES